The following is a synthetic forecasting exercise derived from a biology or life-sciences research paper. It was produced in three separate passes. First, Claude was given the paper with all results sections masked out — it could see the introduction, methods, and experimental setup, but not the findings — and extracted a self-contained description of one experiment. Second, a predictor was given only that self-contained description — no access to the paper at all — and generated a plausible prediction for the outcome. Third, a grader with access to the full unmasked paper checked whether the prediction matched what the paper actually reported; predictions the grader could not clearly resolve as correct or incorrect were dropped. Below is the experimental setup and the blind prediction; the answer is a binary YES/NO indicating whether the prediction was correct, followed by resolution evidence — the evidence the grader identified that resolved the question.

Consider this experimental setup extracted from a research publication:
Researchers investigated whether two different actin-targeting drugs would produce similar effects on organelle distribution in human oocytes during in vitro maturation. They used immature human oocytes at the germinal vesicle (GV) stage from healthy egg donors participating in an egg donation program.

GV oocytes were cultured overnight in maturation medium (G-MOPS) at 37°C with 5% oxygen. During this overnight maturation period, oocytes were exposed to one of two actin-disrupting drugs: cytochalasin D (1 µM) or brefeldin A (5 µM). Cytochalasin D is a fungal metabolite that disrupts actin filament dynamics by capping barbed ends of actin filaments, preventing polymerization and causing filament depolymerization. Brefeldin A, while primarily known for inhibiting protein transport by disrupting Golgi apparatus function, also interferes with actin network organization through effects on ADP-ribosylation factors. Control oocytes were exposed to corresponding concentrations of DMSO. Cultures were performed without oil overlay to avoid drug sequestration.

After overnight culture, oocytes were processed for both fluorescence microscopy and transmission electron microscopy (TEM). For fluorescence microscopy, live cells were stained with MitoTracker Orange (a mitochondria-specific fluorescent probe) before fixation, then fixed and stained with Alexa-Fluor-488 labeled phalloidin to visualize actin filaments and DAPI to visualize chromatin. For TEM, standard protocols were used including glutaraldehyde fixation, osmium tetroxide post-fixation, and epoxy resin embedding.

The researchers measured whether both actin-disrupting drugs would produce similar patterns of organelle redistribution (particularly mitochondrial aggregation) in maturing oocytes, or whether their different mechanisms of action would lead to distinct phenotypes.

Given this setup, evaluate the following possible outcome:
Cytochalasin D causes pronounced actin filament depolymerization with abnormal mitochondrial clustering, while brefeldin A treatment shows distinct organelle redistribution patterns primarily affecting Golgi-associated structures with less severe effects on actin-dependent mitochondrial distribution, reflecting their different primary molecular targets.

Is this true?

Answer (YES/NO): NO